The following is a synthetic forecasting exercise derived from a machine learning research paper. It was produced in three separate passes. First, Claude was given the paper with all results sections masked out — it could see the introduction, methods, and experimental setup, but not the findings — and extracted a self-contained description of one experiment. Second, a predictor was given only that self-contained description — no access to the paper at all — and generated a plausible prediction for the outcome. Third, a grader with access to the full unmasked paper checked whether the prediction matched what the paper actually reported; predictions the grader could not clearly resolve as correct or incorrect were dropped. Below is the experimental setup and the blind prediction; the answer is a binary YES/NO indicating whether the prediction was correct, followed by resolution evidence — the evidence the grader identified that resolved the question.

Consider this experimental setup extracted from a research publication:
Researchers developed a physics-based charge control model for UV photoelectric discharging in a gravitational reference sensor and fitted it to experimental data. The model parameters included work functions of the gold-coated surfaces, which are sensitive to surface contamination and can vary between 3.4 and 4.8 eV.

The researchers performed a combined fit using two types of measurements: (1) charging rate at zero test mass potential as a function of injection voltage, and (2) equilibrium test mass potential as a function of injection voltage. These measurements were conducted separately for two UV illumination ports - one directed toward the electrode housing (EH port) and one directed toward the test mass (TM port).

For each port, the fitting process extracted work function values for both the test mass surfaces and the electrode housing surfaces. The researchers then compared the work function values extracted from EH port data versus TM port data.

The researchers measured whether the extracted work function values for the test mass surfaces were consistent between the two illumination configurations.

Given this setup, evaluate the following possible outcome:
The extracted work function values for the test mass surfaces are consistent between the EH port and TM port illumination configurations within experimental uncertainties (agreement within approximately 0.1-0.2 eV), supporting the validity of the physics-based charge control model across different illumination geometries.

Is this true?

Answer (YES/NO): NO